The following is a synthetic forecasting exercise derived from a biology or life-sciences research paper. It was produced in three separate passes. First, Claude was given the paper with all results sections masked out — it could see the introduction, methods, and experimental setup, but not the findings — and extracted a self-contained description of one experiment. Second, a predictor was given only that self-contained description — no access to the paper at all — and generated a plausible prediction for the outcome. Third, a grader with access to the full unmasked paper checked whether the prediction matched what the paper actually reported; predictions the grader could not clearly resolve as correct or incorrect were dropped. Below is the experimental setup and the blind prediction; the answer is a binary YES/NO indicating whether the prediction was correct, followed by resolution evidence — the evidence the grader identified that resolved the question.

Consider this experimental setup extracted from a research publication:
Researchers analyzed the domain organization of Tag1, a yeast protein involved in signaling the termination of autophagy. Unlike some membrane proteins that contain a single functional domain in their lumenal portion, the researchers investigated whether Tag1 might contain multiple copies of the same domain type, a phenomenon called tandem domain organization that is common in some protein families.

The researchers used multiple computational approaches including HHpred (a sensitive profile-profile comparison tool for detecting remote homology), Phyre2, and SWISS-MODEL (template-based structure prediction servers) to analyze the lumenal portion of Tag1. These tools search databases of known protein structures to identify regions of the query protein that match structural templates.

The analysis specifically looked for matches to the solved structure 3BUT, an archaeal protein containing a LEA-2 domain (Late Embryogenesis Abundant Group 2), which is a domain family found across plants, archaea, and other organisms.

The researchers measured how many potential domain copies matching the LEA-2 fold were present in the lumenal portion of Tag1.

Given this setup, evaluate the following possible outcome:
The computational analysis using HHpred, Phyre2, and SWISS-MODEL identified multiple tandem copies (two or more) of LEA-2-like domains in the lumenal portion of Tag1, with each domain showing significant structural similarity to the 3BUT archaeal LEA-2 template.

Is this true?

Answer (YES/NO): NO